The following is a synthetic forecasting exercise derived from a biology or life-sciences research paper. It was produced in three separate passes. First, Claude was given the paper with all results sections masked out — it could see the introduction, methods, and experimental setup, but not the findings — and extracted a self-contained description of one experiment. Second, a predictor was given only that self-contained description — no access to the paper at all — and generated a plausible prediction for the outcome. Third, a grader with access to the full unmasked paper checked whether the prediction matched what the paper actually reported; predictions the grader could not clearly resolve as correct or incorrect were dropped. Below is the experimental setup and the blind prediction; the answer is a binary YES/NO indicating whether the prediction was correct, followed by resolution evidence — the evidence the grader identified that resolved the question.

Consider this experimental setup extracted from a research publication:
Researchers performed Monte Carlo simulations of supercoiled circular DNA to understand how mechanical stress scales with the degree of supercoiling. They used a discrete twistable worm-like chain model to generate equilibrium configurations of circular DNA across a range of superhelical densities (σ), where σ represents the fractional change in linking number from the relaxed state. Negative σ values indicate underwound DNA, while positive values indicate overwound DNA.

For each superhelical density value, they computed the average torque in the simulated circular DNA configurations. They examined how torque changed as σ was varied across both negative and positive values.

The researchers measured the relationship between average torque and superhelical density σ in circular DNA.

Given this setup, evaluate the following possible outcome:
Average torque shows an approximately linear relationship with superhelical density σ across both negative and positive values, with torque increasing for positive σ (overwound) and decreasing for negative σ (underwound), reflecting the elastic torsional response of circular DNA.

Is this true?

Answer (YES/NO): YES